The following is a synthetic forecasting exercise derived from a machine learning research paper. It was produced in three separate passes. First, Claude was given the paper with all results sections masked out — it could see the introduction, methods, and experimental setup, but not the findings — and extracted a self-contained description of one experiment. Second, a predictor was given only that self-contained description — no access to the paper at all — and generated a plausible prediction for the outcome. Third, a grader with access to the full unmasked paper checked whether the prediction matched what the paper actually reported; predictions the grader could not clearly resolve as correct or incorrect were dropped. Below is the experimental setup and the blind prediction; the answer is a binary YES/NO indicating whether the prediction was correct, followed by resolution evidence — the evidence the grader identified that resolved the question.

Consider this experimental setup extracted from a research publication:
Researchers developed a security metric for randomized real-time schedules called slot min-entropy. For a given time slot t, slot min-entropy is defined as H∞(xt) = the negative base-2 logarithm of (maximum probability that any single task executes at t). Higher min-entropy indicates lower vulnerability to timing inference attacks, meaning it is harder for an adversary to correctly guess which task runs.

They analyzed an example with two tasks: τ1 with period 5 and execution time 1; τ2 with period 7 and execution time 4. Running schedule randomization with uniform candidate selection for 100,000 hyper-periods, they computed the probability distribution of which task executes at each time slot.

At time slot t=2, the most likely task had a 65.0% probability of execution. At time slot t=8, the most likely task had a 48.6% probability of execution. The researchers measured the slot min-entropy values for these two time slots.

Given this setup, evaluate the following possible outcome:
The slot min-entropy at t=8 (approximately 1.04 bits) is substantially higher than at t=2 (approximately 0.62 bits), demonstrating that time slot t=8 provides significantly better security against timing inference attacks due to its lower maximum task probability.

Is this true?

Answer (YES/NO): NO